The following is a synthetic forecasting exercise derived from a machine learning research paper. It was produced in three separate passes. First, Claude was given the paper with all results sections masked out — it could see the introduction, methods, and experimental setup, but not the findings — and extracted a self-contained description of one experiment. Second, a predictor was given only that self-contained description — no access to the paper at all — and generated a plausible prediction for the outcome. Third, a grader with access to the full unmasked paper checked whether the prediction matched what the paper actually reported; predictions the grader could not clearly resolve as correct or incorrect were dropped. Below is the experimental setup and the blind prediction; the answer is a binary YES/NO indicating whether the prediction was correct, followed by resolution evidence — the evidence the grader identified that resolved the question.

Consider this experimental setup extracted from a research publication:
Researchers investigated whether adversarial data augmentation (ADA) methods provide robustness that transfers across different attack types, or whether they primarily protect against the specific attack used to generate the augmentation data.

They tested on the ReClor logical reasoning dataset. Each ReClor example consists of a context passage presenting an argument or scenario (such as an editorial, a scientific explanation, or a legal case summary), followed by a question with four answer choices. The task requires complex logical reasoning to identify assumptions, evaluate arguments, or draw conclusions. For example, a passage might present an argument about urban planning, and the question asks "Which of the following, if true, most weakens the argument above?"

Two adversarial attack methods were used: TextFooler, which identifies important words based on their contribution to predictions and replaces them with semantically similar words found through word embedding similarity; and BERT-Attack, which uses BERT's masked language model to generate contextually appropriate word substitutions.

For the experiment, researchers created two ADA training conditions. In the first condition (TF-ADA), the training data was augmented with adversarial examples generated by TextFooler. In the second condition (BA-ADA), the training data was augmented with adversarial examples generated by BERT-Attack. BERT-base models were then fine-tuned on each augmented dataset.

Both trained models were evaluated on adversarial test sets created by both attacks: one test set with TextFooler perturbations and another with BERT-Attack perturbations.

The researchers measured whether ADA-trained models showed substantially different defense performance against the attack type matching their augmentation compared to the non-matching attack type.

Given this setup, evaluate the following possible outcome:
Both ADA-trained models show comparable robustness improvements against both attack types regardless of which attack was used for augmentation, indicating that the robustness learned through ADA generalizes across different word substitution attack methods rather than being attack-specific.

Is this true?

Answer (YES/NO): YES